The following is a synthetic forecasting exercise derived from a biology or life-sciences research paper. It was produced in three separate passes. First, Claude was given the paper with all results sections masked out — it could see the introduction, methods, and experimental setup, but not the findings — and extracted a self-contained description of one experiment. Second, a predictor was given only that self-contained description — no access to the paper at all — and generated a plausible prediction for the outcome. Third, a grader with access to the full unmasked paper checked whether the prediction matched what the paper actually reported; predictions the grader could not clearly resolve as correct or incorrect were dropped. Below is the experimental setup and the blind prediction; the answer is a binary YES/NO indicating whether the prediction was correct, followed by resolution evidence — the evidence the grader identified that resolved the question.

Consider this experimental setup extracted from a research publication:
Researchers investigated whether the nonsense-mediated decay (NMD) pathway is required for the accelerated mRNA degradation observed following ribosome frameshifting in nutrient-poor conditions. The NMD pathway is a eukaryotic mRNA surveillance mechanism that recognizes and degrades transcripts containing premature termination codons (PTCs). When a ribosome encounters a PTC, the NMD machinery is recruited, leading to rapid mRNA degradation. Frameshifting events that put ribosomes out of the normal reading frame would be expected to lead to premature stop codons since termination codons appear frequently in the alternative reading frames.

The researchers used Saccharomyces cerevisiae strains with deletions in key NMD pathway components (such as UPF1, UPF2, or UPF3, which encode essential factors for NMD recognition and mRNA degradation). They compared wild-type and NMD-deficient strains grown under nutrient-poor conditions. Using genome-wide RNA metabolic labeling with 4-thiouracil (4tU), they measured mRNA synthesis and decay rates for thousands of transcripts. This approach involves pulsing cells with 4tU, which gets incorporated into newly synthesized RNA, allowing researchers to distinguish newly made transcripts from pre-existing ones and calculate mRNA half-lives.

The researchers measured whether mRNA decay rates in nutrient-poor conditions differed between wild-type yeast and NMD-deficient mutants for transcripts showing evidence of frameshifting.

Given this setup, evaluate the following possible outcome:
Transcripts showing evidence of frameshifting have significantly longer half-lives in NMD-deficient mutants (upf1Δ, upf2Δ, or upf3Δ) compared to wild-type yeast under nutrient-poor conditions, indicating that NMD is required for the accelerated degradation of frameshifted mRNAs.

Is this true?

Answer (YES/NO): YES